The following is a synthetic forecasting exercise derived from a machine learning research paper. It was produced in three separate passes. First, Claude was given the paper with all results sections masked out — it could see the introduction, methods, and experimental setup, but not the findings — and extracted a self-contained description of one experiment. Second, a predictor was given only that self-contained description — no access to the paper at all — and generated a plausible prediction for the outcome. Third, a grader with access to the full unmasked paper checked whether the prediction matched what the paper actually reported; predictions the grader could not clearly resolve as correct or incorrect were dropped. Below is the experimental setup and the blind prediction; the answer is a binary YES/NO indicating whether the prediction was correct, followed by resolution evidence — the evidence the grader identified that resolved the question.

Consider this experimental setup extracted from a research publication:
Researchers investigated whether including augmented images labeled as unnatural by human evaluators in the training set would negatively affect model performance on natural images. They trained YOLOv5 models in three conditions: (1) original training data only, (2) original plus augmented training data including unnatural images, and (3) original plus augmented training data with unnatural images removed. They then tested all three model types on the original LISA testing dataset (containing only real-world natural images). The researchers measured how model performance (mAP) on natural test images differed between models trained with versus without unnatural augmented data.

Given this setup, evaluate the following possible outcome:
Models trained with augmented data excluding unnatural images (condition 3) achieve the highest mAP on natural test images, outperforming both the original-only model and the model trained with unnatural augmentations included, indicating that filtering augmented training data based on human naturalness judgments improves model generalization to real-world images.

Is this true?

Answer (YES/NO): NO